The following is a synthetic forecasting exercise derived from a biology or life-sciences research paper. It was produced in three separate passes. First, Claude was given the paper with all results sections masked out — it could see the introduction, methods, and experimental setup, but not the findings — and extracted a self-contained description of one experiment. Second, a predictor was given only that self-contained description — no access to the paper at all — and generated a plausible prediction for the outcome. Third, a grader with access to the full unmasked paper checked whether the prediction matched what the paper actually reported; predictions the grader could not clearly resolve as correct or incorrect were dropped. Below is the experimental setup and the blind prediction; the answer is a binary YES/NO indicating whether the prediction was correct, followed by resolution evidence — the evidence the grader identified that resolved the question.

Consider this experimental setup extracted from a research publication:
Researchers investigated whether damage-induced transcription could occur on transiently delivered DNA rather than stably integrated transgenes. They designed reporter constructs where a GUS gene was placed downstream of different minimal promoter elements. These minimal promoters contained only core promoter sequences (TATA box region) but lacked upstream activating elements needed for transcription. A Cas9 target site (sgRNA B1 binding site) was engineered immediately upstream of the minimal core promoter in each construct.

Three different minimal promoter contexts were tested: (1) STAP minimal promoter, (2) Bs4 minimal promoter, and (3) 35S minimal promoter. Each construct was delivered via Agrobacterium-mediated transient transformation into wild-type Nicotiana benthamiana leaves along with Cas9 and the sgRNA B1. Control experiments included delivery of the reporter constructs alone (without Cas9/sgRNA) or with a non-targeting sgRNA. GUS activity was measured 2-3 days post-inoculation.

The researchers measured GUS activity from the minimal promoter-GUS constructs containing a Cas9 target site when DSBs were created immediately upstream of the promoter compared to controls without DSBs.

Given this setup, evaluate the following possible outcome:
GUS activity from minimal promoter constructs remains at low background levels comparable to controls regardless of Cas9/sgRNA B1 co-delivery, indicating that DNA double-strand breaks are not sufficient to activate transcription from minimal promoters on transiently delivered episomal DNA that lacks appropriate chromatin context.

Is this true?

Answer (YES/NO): NO